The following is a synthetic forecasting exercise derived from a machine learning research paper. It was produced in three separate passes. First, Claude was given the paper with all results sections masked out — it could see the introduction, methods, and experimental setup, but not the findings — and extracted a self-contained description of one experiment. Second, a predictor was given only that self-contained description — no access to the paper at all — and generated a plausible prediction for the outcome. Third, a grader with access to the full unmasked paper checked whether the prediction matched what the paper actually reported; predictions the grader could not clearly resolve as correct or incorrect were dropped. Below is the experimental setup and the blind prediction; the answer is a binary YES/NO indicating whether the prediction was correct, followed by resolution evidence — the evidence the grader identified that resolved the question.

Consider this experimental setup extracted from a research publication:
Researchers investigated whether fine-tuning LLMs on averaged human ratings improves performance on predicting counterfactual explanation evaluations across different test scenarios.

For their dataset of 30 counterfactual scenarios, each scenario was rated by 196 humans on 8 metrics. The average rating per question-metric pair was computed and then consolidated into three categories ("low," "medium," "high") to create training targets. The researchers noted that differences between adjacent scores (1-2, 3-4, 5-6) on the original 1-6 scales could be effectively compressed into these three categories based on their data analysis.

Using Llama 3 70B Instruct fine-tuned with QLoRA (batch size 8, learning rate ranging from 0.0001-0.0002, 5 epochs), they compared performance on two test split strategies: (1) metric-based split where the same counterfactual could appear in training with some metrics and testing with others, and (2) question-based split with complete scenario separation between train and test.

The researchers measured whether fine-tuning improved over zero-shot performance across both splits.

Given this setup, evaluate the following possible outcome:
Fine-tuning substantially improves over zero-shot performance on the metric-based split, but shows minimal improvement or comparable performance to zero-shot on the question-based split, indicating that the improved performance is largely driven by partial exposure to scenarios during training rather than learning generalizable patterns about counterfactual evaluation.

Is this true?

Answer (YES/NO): NO